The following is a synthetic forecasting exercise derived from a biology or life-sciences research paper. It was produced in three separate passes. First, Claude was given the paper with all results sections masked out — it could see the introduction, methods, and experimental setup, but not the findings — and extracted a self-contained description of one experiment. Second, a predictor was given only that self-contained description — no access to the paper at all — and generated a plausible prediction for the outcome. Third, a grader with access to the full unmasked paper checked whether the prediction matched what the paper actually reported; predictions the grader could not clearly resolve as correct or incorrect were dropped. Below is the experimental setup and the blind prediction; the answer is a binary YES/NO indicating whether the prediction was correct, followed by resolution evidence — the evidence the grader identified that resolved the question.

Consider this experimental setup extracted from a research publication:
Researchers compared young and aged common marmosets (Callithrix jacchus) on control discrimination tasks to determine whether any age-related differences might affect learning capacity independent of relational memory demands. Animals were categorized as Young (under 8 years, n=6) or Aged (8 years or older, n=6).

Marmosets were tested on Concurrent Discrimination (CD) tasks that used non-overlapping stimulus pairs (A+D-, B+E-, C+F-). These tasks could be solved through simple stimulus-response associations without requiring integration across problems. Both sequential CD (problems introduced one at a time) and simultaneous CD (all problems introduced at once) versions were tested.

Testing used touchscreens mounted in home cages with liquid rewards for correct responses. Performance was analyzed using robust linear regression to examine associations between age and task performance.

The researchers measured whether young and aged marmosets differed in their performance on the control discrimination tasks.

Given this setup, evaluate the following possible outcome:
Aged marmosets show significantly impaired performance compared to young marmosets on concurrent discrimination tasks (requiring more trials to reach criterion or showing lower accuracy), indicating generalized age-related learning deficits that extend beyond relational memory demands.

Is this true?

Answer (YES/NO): NO